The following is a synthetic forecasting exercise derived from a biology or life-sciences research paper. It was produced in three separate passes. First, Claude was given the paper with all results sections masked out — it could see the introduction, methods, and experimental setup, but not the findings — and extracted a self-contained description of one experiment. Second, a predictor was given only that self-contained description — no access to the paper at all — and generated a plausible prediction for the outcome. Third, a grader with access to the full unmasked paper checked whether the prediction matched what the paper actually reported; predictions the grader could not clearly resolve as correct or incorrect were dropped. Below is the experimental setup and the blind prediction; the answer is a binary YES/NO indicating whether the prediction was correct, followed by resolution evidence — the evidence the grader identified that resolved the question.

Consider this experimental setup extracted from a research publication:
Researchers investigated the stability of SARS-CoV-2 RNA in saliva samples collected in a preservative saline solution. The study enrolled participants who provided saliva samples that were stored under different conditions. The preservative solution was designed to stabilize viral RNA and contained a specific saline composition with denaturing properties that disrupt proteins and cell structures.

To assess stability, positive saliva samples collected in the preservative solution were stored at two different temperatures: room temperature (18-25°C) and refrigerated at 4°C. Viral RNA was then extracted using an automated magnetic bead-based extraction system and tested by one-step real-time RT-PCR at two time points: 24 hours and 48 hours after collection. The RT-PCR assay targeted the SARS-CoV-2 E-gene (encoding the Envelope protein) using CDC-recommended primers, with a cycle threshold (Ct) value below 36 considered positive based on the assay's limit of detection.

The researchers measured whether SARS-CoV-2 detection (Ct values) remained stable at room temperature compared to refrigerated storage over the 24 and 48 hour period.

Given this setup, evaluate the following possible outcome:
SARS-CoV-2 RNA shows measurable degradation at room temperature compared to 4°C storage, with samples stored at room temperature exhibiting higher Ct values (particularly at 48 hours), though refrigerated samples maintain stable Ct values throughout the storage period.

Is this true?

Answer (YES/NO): NO